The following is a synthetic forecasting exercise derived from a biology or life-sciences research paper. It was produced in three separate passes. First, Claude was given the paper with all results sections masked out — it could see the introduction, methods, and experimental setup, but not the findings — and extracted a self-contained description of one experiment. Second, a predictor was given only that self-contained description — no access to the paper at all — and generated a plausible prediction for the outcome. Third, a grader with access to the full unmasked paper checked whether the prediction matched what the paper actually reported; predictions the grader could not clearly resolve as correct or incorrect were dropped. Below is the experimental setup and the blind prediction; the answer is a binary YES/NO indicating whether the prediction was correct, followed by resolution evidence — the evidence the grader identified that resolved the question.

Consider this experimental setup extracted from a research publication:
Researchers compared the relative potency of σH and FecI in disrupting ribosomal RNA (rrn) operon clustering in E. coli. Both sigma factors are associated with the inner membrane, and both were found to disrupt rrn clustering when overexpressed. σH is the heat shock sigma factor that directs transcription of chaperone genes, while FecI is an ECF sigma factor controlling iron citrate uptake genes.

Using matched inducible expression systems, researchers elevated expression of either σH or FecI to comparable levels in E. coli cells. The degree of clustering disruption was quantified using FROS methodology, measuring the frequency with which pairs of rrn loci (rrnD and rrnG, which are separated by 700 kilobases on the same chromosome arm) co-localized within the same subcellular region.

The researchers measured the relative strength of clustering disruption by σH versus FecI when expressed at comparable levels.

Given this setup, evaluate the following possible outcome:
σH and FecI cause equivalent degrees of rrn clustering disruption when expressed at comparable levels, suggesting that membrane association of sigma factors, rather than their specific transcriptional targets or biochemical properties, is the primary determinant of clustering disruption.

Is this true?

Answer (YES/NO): NO